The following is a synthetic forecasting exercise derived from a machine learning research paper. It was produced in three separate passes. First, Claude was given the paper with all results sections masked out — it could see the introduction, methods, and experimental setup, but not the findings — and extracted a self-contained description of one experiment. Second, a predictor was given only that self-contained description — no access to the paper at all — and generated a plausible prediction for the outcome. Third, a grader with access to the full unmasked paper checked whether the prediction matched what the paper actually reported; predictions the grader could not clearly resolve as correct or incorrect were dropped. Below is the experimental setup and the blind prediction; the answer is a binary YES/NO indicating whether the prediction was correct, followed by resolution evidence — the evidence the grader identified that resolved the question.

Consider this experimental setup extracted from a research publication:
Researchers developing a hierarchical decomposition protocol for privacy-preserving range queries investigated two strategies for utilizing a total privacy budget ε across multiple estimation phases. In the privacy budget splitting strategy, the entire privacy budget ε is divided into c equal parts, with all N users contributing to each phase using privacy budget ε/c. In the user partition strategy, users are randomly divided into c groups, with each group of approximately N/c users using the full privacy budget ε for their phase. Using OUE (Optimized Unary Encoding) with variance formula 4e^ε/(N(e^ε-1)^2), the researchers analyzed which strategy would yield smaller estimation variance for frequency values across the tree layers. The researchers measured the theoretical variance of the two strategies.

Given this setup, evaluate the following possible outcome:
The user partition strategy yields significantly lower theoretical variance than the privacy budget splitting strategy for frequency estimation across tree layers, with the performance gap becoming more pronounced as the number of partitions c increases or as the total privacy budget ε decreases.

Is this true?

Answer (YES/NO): NO